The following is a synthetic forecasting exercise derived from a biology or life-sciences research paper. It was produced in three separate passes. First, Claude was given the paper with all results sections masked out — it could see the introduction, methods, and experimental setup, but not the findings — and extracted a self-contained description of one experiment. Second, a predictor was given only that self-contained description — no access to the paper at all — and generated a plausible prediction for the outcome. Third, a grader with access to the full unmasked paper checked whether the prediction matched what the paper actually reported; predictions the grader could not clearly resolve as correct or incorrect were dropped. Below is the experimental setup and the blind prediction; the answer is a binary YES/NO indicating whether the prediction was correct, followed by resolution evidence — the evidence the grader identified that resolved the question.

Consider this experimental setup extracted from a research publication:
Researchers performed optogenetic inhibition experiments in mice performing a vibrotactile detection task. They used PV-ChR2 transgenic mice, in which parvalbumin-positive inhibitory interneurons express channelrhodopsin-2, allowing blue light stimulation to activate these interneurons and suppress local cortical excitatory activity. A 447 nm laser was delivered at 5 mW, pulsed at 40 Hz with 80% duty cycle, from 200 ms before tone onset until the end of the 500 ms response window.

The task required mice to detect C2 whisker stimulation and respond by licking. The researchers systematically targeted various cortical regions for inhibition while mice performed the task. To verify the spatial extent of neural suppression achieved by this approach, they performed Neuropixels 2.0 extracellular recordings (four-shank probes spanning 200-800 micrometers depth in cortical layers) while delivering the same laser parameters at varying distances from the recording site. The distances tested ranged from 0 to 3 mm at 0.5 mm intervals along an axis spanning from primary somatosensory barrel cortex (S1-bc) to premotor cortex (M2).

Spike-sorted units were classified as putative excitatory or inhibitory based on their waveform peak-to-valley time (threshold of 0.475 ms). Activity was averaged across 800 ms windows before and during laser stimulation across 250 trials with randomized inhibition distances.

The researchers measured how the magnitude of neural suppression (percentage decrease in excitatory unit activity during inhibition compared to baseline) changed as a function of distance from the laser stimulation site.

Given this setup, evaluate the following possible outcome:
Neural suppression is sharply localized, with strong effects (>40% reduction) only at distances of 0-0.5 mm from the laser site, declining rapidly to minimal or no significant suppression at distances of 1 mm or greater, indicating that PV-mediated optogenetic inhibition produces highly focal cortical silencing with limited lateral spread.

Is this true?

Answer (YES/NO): NO